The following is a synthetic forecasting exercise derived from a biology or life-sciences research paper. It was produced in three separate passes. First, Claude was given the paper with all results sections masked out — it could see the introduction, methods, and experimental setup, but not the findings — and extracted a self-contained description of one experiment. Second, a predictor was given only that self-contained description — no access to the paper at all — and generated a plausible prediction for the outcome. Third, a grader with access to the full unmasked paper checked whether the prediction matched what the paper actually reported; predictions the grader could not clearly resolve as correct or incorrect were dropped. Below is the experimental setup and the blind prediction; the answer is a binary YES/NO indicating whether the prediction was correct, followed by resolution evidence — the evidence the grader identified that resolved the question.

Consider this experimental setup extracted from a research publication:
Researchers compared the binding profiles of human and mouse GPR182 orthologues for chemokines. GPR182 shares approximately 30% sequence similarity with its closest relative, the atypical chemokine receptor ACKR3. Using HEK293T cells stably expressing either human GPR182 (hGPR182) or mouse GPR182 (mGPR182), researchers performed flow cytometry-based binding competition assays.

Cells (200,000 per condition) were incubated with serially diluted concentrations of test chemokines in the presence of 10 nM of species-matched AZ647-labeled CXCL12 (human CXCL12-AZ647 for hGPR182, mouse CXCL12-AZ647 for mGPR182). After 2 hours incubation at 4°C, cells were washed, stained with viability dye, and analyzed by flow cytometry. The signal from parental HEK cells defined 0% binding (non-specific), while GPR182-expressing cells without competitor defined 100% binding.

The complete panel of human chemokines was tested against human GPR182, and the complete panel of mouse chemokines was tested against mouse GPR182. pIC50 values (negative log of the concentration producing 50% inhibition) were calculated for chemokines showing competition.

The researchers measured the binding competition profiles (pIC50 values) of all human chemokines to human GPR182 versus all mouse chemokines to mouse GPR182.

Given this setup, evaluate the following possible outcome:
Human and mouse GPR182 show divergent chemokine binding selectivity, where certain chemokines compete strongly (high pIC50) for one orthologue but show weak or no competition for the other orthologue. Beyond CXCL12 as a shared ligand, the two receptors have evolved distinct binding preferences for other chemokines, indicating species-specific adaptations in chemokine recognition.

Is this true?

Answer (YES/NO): YES